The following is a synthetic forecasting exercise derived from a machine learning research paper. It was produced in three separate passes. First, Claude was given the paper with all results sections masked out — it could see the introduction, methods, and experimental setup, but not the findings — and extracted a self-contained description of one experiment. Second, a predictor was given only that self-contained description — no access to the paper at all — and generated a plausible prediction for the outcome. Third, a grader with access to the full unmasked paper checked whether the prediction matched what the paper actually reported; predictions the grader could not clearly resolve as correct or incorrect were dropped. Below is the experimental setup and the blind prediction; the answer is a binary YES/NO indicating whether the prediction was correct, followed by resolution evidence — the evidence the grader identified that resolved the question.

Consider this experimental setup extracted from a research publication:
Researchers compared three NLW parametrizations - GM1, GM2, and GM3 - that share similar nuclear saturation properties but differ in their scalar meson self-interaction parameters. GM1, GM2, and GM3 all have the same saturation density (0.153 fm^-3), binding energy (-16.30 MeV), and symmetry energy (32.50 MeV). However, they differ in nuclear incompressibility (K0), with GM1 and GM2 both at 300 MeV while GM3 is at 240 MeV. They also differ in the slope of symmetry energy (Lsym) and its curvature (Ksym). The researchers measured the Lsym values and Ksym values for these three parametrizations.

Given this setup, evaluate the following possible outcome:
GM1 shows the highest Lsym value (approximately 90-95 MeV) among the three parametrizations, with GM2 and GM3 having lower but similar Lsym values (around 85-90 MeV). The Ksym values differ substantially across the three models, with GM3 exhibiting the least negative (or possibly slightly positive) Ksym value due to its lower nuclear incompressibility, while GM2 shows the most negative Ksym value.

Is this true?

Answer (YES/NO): NO